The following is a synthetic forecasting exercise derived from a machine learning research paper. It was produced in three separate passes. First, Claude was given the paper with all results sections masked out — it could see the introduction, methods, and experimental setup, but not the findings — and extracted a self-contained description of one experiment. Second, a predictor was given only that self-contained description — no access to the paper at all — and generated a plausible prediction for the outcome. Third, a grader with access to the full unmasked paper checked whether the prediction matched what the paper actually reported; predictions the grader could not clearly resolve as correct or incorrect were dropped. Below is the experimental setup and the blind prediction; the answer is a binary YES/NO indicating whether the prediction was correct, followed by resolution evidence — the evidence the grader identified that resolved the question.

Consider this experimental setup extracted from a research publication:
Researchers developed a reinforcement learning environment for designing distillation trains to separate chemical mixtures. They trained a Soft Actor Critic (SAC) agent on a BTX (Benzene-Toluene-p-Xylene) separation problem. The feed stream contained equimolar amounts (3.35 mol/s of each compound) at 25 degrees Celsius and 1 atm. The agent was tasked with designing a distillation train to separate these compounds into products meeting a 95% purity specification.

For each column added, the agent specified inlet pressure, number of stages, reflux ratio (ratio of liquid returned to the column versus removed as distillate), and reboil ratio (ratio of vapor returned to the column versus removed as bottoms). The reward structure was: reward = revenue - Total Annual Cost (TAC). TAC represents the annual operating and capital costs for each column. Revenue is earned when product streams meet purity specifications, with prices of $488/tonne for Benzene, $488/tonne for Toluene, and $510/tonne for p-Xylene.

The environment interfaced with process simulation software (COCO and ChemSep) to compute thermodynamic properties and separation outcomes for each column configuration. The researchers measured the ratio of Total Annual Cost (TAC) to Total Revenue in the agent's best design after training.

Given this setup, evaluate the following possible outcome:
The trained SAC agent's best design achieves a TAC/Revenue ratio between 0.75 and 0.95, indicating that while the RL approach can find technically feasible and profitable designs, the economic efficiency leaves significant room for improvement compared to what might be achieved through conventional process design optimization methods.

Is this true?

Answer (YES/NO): NO